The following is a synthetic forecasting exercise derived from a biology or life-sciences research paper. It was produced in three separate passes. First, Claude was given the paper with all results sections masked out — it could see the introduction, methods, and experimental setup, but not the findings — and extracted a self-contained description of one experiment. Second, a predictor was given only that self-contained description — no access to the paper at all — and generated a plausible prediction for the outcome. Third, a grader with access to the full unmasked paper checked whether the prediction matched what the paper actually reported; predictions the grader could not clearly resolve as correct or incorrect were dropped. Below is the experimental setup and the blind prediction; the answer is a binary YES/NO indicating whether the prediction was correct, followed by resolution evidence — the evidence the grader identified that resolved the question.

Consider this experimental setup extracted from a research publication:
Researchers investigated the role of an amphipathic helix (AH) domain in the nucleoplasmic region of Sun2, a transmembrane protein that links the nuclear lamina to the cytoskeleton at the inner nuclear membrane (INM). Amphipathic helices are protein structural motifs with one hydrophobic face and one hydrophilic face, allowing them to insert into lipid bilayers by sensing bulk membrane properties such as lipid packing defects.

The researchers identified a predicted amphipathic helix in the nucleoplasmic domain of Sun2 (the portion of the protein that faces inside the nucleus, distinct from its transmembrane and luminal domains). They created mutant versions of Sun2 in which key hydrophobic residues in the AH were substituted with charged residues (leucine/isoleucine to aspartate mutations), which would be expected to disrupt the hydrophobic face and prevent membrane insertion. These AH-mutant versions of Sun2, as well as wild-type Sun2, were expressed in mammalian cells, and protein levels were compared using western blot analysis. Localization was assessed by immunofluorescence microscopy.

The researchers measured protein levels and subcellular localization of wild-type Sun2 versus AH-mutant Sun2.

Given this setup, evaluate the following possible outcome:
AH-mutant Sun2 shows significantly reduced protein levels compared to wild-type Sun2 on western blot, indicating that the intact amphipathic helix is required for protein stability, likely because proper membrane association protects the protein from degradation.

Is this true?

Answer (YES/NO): YES